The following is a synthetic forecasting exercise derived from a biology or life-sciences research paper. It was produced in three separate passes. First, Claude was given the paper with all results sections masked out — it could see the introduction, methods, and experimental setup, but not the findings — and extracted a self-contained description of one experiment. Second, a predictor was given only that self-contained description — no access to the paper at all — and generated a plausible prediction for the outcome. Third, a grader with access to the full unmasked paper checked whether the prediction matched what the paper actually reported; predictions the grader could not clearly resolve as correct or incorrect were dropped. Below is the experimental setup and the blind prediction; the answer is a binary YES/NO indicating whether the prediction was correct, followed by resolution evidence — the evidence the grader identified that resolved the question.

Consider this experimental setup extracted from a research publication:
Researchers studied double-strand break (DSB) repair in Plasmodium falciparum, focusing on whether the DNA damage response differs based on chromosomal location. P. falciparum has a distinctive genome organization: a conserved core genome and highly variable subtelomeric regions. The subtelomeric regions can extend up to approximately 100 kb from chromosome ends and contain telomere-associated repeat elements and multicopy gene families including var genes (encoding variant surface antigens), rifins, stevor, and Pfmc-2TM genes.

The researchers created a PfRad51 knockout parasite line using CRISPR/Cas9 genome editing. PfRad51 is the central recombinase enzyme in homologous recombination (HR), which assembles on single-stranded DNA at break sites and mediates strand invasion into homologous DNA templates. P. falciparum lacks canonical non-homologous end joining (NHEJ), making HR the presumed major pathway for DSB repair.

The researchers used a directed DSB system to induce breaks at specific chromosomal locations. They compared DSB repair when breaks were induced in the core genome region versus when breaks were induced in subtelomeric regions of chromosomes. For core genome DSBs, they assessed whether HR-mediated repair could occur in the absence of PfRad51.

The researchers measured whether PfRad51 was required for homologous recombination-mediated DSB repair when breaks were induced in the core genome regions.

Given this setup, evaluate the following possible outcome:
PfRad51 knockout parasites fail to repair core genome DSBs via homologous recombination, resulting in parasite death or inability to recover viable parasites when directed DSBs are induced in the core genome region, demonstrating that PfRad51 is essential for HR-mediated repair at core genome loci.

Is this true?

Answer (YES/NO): YES